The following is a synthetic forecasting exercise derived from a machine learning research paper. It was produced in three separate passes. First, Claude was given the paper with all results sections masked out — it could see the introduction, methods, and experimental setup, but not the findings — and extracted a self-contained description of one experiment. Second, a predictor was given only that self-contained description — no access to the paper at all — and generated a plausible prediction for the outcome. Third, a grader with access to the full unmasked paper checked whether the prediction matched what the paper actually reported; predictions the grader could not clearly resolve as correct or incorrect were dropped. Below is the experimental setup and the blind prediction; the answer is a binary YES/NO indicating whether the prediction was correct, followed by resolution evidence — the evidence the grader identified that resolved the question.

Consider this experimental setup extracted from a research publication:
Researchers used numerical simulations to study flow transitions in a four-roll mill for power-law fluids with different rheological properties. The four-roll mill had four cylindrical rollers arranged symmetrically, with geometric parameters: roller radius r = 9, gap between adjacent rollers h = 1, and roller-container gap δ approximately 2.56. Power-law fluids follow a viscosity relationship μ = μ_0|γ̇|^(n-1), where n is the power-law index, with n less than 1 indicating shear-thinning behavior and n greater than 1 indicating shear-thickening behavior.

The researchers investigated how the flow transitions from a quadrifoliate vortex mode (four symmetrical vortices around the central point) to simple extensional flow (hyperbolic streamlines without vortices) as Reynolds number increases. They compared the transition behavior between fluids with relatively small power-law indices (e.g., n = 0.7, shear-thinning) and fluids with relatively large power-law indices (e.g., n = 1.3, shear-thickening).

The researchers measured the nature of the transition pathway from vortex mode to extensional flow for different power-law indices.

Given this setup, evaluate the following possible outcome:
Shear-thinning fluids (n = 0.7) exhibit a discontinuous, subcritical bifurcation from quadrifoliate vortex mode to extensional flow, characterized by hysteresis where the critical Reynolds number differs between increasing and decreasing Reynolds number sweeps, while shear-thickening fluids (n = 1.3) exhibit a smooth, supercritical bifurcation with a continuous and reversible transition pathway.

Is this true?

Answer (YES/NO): NO